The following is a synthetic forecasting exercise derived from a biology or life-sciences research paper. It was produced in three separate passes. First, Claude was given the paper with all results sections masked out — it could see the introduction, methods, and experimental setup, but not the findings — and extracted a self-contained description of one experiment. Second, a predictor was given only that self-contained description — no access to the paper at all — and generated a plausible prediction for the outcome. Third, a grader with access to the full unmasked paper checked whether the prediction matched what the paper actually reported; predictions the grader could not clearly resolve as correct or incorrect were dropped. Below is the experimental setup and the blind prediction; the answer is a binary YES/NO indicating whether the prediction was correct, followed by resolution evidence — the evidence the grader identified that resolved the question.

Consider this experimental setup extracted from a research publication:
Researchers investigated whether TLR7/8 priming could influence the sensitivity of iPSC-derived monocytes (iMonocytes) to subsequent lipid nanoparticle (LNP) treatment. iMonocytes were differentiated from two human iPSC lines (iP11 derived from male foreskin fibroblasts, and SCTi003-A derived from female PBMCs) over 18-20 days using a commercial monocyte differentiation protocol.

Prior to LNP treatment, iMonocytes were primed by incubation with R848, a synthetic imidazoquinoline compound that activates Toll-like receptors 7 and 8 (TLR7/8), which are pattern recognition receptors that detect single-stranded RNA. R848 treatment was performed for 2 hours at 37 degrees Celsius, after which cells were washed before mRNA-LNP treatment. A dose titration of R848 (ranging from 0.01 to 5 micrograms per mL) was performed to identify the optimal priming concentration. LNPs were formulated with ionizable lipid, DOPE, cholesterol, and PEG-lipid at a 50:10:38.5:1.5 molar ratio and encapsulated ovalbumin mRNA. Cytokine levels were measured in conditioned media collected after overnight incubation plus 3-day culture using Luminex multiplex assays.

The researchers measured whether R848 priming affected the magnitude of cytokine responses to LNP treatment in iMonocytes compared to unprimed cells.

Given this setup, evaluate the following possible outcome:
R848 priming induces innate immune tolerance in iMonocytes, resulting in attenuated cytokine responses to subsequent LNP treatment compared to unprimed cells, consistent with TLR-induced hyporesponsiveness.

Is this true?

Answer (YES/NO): NO